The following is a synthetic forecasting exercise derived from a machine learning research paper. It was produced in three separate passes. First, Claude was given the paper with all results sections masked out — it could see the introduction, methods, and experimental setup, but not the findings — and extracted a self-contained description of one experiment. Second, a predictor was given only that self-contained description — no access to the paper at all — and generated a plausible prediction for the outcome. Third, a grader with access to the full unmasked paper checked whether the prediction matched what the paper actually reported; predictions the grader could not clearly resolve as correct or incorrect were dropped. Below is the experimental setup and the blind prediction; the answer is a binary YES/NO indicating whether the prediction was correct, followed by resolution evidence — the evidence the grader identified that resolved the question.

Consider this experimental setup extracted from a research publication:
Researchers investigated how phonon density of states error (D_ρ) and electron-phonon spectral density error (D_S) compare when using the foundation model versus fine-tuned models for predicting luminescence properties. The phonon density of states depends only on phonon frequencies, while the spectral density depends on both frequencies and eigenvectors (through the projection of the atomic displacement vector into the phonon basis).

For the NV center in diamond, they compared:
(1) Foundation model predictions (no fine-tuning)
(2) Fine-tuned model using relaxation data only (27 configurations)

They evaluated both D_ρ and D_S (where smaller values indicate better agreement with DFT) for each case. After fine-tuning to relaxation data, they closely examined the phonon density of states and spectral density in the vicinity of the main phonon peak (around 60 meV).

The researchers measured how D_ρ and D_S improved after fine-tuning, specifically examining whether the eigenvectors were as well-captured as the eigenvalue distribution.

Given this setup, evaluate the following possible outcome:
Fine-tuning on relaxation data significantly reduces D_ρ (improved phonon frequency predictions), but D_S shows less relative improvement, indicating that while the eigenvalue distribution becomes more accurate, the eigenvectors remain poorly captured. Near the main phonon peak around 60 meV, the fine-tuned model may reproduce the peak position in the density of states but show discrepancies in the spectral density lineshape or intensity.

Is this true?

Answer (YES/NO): NO